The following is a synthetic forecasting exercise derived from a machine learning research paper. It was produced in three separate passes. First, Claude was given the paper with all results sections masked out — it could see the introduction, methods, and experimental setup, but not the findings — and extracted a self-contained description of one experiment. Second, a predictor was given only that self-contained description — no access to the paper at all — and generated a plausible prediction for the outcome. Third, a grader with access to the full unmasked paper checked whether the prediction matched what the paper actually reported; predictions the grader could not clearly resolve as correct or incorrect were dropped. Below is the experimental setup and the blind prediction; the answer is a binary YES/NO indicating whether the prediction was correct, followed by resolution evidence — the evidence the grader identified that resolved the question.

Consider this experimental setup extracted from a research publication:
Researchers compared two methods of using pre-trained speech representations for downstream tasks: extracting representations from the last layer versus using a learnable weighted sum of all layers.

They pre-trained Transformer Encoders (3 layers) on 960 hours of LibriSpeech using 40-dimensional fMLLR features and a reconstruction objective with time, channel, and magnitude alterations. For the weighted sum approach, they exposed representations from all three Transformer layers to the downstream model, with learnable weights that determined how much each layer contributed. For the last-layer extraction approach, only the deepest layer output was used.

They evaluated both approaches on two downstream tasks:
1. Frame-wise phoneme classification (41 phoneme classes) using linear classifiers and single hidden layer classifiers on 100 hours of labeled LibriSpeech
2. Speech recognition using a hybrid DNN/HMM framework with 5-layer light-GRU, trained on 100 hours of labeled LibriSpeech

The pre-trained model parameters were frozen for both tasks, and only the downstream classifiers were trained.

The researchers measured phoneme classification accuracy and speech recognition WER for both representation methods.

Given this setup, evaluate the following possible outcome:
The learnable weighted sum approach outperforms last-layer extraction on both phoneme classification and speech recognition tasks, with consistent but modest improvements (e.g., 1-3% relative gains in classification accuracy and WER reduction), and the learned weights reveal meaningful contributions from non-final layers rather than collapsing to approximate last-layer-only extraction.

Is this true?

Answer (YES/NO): NO